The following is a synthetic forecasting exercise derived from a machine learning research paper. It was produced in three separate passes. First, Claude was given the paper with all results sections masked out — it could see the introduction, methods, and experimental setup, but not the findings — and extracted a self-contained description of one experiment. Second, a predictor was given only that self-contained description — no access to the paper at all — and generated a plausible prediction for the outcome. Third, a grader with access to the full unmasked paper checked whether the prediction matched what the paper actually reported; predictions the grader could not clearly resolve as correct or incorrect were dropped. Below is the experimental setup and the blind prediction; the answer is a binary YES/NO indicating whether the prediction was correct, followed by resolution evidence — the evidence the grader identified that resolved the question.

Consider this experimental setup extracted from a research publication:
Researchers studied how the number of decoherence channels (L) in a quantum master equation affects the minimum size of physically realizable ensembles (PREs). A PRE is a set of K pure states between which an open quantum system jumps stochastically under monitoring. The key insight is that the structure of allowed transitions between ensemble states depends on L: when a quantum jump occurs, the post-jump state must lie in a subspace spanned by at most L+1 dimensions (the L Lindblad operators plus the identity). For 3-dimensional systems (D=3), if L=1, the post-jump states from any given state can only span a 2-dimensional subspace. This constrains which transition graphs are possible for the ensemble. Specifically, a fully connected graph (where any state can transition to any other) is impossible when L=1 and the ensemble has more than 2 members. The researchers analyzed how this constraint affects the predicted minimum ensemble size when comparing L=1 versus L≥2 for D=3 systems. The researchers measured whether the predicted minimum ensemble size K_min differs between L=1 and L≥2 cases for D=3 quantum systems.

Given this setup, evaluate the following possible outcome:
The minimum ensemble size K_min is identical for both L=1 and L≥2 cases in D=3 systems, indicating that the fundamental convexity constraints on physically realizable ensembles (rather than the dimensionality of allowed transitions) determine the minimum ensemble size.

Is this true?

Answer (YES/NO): NO